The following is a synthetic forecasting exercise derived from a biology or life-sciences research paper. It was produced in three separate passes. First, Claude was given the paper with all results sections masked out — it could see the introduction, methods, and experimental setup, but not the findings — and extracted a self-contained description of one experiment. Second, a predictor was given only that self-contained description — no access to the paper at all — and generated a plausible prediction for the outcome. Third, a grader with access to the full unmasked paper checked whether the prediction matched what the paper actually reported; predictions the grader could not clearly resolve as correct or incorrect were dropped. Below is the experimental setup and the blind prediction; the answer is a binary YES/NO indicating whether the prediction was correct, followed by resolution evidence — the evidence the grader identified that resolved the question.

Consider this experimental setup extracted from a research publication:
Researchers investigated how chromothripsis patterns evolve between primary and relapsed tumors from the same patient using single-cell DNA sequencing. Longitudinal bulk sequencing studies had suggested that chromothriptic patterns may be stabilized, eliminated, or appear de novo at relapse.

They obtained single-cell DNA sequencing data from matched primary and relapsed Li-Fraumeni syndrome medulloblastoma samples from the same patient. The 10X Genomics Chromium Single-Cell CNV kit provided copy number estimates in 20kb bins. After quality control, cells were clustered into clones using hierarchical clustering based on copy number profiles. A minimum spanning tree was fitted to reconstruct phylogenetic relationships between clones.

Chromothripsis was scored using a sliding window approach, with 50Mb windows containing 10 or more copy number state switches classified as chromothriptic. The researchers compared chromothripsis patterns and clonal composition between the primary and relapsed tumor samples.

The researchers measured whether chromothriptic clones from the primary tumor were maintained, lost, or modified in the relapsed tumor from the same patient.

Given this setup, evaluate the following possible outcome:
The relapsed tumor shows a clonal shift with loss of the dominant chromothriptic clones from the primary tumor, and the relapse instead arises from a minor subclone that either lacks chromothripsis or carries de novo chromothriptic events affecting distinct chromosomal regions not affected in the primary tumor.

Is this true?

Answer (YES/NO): YES